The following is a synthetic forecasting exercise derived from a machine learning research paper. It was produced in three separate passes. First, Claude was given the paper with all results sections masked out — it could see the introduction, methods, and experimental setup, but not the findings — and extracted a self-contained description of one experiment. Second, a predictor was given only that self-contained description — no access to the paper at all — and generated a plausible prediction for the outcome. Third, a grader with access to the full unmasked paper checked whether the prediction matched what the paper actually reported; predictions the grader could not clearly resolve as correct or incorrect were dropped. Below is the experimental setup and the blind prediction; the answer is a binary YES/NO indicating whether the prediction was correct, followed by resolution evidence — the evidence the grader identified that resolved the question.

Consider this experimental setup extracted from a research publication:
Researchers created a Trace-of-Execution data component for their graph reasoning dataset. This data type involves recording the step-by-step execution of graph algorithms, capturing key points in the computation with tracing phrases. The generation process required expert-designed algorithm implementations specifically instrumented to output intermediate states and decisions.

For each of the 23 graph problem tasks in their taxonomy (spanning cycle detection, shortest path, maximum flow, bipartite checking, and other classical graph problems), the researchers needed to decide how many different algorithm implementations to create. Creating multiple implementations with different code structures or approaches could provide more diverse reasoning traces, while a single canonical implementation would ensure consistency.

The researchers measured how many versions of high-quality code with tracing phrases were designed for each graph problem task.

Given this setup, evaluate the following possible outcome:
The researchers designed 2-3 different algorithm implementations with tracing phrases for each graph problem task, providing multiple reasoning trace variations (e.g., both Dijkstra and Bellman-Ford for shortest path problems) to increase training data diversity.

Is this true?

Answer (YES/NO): YES